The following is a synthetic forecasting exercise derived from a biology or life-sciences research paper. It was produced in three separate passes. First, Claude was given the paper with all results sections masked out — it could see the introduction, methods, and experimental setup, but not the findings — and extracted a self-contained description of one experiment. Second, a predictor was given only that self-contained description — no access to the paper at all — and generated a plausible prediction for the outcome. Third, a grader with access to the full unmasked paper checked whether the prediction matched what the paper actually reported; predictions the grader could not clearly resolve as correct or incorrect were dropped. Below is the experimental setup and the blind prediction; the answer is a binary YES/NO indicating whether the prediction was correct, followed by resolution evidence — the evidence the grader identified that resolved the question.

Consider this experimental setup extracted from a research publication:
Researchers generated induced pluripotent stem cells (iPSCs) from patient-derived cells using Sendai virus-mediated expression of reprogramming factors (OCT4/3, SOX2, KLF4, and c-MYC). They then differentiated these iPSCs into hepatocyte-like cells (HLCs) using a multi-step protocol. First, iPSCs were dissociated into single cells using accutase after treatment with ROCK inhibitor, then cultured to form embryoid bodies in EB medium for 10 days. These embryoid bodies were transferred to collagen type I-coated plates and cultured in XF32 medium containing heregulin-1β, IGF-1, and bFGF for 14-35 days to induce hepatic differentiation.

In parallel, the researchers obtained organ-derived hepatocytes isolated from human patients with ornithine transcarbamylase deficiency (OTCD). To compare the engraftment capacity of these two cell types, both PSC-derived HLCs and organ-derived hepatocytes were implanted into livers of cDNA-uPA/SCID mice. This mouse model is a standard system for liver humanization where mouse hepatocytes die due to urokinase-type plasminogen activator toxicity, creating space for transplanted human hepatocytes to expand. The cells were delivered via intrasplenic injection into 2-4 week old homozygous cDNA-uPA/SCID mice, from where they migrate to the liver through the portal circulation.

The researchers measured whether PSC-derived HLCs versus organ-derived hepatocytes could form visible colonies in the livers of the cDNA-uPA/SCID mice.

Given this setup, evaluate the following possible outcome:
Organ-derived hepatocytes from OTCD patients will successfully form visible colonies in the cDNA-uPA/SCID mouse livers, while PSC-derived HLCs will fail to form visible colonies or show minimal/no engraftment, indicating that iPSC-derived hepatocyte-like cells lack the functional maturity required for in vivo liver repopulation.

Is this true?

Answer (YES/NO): YES